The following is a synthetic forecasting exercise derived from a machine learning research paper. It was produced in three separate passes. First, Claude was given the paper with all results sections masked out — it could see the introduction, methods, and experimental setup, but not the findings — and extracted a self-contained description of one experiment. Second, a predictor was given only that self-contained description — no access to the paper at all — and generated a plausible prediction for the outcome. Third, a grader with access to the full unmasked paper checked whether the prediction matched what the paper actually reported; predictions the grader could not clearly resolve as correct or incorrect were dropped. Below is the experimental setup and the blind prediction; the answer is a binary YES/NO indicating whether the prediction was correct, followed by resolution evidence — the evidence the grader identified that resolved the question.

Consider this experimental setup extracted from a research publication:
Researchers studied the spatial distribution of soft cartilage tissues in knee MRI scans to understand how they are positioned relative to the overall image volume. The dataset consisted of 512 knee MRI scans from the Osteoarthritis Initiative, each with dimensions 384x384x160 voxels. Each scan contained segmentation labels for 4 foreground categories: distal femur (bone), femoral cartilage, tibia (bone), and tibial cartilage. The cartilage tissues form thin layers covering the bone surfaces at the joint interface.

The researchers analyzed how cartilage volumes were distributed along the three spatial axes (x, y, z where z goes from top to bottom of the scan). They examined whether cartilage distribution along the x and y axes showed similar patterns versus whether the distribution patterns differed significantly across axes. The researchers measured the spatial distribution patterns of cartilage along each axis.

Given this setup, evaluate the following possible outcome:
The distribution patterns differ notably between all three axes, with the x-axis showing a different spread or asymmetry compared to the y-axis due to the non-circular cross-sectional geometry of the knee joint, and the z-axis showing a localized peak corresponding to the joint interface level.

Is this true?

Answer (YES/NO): NO